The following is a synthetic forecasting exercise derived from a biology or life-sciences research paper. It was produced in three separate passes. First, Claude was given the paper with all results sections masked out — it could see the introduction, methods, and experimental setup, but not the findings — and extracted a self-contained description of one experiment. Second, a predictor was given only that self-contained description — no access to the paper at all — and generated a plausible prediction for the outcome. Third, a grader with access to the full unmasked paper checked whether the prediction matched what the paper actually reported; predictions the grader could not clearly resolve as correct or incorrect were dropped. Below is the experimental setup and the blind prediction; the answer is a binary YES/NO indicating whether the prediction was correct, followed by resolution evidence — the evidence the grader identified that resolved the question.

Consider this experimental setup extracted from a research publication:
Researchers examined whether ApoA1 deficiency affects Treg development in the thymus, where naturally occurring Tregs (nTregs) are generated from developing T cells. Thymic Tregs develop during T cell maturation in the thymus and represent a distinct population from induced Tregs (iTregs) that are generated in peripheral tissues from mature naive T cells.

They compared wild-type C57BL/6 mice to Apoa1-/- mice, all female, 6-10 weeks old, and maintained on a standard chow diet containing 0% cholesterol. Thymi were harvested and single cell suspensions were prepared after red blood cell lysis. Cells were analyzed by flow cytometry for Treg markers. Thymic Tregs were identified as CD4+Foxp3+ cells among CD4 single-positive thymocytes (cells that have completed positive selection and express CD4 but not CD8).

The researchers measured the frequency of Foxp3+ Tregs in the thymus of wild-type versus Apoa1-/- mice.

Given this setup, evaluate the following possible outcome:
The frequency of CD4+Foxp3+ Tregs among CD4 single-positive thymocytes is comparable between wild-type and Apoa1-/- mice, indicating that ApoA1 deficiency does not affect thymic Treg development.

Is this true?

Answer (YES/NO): YES